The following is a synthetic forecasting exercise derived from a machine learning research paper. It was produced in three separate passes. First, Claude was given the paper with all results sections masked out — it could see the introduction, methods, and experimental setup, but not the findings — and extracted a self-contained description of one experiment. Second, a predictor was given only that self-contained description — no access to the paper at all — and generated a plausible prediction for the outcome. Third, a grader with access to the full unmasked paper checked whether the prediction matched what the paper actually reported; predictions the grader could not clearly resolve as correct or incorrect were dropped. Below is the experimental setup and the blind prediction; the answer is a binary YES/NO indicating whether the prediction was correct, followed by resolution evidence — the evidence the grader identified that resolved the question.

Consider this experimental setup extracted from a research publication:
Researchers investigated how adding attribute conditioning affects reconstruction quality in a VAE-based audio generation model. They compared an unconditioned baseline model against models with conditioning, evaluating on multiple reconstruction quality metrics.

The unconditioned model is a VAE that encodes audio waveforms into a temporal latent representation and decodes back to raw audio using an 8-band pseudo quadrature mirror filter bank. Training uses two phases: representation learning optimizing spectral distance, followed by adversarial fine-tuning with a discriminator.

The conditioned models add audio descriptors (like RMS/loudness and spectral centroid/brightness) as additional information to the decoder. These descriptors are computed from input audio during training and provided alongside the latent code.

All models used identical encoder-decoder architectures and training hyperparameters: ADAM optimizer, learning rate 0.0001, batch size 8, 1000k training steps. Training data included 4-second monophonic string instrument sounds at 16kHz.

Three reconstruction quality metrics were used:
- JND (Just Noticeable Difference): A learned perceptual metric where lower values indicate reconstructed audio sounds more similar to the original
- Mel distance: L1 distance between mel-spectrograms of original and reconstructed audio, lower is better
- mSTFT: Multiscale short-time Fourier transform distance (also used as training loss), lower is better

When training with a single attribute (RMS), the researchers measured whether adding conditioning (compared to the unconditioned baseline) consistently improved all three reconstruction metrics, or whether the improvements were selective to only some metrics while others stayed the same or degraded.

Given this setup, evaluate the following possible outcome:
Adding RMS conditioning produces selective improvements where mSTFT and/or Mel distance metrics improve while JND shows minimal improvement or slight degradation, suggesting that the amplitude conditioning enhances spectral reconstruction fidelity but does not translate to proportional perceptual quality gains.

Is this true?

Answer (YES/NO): NO